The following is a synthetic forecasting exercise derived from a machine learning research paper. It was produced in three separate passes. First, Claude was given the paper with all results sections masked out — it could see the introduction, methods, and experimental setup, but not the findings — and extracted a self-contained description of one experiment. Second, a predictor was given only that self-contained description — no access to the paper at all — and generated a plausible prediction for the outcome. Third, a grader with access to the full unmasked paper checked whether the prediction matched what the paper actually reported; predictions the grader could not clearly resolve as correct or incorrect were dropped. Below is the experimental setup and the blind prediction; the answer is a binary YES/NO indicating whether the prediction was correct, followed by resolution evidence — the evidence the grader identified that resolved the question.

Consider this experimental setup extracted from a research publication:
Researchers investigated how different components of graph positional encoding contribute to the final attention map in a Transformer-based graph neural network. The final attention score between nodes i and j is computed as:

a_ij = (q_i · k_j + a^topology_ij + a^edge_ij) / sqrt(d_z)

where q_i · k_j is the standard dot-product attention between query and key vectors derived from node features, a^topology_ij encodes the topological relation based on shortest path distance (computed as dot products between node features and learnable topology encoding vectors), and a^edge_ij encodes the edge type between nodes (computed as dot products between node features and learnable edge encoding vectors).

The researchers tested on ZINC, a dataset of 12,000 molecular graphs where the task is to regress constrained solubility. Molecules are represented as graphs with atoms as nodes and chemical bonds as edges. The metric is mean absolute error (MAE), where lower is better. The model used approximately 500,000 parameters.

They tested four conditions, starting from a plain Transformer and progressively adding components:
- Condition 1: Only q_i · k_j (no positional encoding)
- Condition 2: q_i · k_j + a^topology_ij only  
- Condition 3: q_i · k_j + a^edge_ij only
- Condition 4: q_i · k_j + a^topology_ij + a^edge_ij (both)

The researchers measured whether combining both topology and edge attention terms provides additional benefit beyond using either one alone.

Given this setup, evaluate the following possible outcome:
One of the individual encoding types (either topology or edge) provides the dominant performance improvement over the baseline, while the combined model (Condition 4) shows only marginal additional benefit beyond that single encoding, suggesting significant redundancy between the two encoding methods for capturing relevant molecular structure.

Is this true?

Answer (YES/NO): NO